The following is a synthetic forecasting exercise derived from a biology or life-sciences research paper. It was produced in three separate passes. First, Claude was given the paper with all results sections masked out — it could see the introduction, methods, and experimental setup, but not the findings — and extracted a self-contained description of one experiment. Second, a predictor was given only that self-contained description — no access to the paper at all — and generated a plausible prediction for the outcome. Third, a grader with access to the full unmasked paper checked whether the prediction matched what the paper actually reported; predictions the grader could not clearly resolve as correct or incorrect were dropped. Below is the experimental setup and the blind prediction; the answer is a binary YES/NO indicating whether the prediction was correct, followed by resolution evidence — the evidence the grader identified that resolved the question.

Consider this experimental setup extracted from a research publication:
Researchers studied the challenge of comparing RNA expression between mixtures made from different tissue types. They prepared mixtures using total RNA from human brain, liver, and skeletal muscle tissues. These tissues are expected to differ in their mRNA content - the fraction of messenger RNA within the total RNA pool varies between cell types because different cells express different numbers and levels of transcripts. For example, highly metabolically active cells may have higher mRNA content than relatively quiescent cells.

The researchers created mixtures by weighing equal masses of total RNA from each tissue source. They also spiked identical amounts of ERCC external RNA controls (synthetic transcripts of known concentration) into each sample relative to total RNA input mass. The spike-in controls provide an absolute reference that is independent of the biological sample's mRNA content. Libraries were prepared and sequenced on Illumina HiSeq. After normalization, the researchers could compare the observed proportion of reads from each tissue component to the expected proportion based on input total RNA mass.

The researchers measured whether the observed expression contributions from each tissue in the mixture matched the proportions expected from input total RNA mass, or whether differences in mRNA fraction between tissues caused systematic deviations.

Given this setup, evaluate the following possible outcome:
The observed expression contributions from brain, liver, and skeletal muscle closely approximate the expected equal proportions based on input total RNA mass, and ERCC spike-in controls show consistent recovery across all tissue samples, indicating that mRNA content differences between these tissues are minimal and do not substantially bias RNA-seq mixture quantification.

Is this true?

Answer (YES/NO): NO